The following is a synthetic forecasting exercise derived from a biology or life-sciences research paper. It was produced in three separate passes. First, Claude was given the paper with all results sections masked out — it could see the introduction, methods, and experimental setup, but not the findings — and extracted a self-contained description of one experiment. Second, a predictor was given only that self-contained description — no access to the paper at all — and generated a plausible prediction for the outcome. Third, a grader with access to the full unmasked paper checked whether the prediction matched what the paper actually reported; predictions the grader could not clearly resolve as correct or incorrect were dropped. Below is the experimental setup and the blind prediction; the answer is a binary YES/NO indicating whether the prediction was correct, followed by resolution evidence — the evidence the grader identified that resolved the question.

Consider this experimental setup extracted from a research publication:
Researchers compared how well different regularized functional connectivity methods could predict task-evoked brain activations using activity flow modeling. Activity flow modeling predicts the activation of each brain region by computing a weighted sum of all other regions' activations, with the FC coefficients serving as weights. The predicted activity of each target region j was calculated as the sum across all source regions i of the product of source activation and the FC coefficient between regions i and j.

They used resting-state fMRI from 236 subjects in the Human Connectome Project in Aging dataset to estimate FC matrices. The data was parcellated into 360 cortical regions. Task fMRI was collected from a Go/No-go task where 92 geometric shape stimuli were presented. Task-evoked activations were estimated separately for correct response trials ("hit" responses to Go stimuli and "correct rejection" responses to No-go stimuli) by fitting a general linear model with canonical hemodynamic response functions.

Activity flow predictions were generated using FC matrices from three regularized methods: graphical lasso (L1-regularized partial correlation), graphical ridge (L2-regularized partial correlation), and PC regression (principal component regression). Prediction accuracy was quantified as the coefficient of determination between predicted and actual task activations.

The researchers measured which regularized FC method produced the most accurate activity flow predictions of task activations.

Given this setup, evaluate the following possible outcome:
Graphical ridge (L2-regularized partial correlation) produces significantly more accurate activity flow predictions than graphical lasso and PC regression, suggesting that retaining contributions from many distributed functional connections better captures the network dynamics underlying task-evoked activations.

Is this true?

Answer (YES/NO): NO